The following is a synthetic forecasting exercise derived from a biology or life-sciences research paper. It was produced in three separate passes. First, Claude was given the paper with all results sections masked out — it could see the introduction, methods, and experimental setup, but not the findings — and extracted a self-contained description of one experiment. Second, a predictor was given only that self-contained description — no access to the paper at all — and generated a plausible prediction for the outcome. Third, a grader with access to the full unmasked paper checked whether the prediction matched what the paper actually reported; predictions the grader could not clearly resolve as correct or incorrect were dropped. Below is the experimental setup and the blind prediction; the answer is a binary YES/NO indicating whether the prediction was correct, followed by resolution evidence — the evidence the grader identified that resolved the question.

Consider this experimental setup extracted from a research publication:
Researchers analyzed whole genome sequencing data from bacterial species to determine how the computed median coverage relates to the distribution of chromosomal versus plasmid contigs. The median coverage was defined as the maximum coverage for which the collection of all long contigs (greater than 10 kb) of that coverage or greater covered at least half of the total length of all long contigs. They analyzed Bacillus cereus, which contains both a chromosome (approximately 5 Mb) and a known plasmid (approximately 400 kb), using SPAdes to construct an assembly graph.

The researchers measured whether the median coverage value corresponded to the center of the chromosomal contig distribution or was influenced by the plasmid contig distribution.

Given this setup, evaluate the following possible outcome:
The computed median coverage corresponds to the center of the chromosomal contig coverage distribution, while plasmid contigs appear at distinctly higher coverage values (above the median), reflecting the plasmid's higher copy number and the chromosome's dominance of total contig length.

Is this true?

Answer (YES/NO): YES